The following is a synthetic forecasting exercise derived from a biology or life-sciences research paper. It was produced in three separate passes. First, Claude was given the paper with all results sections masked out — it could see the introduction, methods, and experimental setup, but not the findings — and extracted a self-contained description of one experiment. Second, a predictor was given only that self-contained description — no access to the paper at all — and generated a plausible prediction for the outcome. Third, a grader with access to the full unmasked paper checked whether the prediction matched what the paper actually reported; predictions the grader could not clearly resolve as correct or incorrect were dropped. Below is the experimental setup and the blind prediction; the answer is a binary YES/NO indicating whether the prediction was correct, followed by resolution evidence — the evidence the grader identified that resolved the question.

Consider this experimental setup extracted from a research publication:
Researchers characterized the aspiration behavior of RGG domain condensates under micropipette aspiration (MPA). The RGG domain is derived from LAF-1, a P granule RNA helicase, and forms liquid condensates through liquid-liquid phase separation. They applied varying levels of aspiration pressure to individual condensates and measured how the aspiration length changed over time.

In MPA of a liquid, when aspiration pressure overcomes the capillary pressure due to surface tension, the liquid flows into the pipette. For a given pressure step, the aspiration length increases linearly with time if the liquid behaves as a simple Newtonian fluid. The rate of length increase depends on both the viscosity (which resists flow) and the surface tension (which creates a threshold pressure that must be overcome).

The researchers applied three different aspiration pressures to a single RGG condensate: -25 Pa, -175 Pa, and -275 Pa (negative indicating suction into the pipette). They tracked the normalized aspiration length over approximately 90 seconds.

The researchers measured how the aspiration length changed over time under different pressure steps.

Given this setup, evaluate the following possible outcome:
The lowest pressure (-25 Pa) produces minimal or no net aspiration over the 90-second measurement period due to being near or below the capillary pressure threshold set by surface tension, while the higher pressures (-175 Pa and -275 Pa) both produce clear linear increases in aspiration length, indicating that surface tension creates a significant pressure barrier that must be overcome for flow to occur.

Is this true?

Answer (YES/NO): NO